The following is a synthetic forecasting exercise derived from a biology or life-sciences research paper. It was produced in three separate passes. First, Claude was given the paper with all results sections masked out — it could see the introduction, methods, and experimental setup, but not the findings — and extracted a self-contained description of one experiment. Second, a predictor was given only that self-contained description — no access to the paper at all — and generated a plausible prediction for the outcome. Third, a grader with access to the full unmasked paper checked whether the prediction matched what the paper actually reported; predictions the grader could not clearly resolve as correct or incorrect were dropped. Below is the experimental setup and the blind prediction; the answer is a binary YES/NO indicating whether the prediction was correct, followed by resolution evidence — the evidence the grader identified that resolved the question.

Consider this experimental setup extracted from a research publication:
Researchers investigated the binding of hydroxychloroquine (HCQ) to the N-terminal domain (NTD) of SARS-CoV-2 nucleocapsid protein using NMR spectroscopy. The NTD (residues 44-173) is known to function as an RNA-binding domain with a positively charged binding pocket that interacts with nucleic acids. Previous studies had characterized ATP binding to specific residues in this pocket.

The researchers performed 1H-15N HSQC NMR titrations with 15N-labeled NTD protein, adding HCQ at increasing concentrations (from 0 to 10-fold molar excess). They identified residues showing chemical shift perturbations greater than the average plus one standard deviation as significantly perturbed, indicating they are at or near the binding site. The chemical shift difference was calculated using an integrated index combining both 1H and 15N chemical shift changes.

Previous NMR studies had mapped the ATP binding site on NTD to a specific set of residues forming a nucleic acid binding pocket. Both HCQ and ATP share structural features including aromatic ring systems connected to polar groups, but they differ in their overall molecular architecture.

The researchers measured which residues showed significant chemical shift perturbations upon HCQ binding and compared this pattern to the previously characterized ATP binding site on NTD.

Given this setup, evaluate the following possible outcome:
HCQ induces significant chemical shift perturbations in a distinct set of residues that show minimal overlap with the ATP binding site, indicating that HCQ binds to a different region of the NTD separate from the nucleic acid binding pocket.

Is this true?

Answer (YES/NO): NO